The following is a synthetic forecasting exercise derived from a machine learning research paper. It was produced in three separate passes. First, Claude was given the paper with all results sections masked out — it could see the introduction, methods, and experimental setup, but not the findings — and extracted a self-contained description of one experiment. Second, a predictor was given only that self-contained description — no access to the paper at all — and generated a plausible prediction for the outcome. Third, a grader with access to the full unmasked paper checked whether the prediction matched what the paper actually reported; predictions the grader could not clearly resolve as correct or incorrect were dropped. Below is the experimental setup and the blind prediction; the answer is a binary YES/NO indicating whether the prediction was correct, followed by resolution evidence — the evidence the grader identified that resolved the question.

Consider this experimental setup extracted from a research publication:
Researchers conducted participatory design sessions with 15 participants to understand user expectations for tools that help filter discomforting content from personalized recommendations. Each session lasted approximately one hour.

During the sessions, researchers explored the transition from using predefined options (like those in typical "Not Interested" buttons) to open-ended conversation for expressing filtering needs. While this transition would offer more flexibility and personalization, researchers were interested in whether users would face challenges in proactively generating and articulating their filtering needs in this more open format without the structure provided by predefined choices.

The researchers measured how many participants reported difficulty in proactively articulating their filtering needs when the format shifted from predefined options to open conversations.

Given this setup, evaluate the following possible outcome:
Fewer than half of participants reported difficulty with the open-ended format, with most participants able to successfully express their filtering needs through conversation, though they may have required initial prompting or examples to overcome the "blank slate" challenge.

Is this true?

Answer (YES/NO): NO